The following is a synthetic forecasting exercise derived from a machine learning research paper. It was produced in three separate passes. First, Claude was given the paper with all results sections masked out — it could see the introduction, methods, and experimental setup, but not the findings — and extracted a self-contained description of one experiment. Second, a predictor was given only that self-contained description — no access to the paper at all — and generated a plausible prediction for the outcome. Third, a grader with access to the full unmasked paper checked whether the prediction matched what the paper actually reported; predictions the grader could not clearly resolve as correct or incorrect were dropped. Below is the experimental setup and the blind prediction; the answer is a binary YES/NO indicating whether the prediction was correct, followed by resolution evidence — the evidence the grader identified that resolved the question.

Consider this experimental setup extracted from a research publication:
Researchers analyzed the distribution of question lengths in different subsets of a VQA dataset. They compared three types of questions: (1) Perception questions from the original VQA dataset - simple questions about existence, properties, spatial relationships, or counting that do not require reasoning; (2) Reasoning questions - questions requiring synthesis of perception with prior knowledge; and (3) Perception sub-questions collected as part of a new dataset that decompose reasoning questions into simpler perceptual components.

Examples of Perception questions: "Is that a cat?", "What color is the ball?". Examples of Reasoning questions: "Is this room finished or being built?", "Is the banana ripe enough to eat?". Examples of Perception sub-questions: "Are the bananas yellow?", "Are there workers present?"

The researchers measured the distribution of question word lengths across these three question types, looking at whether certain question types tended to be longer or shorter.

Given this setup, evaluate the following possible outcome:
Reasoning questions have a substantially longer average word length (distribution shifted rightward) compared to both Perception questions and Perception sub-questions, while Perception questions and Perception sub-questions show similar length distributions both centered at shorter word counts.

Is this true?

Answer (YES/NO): NO